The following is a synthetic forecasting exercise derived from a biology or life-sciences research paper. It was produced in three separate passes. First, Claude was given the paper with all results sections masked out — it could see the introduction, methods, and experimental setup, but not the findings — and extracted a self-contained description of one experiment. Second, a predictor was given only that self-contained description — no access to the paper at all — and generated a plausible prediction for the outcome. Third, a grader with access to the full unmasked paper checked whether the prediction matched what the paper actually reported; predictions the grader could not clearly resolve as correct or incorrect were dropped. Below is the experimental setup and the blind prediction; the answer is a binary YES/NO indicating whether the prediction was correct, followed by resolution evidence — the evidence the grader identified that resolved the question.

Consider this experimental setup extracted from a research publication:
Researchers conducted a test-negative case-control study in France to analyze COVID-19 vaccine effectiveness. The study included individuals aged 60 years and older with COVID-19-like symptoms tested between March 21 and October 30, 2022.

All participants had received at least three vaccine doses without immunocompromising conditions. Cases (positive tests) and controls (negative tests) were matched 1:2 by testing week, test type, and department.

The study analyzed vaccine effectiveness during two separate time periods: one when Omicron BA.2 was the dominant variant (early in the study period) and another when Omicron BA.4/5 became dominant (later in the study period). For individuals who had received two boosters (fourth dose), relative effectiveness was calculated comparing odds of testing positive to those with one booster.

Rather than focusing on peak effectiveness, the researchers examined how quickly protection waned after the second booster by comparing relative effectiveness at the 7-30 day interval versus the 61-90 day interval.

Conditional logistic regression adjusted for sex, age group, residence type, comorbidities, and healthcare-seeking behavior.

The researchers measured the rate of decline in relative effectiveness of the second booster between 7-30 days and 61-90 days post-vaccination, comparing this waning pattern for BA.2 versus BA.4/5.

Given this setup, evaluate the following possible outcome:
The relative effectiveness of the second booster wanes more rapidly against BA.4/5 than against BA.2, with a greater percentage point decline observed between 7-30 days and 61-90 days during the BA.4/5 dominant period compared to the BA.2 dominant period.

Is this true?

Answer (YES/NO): NO